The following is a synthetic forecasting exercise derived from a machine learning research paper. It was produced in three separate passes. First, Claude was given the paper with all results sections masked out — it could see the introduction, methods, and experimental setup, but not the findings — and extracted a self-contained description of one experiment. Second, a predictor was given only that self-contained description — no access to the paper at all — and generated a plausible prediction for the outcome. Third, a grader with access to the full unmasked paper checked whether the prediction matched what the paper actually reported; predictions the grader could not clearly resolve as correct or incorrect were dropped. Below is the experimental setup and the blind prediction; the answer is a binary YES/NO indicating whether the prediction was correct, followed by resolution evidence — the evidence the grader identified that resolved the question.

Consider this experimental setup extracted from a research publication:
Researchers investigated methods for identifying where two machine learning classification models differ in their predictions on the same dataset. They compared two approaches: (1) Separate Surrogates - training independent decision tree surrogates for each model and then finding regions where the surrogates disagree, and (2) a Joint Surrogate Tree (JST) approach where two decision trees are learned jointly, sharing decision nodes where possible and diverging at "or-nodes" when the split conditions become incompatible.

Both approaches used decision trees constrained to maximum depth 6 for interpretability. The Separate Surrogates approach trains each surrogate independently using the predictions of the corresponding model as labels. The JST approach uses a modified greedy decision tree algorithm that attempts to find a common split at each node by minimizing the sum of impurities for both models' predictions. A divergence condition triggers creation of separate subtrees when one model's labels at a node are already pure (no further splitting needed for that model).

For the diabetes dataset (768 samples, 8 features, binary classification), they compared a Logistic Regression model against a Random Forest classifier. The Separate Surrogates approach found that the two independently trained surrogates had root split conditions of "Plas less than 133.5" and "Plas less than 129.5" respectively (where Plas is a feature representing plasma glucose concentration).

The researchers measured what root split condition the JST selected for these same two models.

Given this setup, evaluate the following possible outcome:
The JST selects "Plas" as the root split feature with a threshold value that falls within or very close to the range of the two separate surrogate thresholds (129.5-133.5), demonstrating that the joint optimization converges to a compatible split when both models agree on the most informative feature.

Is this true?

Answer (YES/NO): NO